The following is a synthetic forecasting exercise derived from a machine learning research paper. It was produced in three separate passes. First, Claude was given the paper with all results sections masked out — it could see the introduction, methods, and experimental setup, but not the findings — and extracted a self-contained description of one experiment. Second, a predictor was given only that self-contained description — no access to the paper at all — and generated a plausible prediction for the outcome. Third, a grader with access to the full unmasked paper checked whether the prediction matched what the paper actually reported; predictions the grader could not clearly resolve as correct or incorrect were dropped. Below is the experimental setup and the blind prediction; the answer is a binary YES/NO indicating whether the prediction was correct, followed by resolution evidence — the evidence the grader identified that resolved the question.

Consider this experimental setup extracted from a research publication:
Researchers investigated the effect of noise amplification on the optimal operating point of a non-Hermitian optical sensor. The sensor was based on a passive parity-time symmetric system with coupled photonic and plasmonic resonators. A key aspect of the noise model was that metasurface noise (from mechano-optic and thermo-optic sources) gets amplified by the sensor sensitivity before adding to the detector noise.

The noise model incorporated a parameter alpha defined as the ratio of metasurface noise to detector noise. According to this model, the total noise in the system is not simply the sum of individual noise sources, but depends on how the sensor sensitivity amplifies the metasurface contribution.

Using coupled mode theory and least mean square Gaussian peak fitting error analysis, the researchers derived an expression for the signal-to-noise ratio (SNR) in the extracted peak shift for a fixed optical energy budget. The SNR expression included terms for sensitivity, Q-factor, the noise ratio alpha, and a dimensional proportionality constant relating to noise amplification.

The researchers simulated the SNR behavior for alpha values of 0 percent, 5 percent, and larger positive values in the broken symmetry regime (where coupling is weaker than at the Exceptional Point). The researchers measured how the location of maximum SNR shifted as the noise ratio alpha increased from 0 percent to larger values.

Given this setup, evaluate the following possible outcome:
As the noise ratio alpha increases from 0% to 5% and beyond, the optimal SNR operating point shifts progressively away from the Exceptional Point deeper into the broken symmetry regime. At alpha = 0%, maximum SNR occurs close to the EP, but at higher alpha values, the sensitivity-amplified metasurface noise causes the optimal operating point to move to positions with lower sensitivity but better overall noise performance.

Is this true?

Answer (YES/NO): YES